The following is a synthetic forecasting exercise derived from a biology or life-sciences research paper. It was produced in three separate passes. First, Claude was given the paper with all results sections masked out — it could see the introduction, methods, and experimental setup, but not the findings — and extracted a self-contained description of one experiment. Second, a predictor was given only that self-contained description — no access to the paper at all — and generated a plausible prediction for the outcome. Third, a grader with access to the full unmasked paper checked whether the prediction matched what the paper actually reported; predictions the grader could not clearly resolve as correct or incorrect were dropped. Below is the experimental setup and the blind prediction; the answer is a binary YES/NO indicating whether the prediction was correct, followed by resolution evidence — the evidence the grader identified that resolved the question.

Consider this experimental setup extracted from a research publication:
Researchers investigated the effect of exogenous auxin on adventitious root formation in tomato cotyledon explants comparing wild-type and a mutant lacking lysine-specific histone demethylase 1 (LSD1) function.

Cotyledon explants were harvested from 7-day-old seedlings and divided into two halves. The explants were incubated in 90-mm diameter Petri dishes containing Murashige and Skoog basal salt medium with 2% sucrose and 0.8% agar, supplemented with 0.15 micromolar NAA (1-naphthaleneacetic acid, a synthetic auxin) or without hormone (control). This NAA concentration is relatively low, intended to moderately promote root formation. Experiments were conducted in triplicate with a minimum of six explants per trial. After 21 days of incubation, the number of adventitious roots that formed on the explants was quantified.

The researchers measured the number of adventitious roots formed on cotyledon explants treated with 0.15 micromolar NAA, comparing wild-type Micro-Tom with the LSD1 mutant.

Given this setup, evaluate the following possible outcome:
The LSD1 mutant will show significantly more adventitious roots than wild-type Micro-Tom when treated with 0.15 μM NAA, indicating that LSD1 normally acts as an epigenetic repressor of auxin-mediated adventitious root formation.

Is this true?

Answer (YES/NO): YES